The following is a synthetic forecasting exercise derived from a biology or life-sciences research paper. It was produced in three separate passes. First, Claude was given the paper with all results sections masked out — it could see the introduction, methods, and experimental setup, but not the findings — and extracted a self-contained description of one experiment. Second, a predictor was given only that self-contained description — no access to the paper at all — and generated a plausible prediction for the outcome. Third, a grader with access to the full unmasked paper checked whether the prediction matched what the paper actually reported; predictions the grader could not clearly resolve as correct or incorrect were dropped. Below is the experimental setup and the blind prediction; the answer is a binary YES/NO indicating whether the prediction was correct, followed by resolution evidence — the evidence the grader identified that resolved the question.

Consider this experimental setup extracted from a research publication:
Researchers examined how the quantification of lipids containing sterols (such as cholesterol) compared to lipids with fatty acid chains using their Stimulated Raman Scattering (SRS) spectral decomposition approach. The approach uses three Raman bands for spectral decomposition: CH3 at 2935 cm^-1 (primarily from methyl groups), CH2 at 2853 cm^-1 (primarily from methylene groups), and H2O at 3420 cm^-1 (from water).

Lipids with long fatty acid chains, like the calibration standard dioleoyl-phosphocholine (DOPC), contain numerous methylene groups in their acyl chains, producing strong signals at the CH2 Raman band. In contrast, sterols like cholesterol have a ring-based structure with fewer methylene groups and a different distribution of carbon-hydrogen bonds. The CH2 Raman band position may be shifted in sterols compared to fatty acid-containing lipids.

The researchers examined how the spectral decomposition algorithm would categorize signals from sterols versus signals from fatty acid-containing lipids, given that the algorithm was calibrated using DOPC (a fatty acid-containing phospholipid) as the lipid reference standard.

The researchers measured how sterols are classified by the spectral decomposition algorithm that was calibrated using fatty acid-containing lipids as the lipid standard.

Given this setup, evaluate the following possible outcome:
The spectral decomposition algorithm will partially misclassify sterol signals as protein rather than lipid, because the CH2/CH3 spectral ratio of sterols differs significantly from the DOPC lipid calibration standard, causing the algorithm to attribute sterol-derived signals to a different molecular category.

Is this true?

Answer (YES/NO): YES